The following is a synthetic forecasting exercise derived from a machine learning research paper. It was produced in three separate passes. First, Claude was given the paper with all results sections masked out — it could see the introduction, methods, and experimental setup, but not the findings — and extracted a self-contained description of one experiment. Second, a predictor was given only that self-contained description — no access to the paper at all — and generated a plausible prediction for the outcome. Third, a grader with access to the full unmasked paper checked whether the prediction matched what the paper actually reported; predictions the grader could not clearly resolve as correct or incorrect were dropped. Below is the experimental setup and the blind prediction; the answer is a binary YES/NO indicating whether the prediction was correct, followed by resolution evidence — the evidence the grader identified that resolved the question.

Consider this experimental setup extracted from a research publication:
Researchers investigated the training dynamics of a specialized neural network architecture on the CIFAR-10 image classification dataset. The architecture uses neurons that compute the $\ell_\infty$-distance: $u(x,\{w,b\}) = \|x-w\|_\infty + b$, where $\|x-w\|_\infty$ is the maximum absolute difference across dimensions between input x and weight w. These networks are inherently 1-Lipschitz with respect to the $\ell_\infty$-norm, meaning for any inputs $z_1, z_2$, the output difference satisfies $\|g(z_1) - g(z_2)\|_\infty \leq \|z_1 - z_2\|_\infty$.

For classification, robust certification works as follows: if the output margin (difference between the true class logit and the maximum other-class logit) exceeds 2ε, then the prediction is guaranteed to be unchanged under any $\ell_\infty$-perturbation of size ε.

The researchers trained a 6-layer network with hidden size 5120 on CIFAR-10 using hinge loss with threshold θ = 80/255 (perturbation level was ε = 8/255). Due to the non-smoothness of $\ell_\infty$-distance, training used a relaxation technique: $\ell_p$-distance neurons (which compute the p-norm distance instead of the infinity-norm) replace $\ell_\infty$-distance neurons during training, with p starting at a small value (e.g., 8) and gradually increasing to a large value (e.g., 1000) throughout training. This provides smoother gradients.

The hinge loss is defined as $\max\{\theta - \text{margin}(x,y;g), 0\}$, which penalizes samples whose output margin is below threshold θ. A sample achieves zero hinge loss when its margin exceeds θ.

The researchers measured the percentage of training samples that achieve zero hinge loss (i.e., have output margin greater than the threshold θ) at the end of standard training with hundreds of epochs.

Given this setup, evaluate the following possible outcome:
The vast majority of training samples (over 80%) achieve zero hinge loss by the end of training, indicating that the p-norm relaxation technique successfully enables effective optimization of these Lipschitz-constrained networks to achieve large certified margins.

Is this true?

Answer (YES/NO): NO